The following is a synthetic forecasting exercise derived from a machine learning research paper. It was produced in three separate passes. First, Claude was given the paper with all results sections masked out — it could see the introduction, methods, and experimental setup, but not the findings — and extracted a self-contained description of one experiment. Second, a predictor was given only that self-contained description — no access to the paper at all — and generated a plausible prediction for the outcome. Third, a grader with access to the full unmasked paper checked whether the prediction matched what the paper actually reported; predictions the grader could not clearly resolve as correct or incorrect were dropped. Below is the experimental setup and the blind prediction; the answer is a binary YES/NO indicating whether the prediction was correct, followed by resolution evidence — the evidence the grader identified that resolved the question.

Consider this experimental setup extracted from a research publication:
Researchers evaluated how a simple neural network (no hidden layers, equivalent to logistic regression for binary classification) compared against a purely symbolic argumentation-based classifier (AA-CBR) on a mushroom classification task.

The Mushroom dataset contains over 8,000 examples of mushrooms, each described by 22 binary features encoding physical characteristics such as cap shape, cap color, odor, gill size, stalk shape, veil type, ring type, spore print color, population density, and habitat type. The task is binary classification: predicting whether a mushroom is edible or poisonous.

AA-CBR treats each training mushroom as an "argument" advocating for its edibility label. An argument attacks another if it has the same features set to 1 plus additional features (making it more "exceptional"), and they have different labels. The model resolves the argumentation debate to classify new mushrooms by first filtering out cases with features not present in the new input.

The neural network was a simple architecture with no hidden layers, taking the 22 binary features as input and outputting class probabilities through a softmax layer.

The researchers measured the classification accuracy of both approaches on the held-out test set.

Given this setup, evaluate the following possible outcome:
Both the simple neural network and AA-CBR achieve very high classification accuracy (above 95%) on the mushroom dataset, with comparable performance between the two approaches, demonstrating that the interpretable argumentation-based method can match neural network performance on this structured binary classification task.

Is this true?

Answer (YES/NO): NO